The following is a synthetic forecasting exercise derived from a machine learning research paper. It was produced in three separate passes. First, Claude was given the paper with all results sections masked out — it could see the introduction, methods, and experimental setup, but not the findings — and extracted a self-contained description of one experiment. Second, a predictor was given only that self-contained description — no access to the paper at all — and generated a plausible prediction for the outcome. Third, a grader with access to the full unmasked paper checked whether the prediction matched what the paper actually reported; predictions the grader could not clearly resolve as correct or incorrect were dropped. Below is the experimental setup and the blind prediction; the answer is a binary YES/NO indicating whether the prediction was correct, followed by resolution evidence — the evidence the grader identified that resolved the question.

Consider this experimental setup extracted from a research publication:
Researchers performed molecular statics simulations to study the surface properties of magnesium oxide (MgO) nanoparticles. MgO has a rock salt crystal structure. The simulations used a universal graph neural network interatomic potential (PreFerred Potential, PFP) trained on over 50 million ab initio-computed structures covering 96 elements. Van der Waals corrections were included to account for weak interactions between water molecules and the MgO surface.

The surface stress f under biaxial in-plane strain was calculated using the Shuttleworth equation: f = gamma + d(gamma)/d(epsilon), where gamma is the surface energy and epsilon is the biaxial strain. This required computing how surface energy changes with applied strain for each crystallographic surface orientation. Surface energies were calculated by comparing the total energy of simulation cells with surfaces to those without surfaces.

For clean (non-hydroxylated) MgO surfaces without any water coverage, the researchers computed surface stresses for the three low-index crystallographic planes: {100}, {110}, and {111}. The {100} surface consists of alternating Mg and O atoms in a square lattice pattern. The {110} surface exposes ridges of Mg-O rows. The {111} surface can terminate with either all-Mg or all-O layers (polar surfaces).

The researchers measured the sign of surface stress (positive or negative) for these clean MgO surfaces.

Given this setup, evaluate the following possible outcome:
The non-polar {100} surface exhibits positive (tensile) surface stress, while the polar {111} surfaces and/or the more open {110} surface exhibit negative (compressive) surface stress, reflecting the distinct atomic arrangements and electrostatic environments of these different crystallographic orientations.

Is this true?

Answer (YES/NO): YES